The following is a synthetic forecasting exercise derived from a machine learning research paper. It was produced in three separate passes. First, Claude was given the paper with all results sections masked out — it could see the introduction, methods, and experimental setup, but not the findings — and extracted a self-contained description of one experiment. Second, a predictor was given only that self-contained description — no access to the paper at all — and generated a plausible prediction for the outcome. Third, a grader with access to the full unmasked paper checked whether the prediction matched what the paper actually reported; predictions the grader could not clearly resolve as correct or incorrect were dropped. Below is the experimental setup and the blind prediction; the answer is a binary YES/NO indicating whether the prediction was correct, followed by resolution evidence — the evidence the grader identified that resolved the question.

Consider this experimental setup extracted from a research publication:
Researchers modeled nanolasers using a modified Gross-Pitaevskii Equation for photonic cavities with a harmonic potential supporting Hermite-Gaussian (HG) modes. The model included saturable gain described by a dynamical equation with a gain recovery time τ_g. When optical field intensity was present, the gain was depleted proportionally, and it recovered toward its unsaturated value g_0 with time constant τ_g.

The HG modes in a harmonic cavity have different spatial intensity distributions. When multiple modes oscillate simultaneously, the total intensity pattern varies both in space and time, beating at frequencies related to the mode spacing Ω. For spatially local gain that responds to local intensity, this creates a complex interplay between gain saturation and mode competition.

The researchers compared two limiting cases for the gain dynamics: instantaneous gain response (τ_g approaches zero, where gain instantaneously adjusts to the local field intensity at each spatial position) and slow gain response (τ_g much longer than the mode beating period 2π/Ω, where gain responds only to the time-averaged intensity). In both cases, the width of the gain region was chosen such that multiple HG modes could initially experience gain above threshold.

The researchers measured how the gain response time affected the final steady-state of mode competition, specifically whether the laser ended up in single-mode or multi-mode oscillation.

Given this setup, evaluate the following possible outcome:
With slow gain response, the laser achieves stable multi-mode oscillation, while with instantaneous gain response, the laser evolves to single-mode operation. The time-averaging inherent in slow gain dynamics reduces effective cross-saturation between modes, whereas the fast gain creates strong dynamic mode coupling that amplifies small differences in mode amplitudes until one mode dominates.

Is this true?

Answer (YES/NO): NO